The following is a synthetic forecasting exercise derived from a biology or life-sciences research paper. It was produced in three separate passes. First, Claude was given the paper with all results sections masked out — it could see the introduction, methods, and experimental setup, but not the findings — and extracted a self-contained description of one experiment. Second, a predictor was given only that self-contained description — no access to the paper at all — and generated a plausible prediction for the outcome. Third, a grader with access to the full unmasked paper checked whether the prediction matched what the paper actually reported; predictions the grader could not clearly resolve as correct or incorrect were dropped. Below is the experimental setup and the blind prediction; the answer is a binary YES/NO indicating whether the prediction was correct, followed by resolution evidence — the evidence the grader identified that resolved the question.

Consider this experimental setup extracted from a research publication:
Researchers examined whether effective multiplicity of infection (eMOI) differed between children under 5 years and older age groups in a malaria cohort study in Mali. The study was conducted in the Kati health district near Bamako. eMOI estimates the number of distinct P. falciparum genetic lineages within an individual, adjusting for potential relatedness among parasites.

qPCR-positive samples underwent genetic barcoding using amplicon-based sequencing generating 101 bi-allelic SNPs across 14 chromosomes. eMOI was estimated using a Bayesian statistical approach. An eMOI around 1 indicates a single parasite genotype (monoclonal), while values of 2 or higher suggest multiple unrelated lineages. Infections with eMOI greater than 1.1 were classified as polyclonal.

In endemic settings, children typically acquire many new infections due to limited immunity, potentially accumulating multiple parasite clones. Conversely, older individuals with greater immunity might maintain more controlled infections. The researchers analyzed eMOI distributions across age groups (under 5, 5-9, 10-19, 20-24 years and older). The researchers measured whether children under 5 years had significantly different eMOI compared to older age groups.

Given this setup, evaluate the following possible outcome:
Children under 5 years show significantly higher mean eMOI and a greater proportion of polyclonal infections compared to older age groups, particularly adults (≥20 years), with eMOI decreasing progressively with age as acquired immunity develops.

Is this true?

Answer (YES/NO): NO